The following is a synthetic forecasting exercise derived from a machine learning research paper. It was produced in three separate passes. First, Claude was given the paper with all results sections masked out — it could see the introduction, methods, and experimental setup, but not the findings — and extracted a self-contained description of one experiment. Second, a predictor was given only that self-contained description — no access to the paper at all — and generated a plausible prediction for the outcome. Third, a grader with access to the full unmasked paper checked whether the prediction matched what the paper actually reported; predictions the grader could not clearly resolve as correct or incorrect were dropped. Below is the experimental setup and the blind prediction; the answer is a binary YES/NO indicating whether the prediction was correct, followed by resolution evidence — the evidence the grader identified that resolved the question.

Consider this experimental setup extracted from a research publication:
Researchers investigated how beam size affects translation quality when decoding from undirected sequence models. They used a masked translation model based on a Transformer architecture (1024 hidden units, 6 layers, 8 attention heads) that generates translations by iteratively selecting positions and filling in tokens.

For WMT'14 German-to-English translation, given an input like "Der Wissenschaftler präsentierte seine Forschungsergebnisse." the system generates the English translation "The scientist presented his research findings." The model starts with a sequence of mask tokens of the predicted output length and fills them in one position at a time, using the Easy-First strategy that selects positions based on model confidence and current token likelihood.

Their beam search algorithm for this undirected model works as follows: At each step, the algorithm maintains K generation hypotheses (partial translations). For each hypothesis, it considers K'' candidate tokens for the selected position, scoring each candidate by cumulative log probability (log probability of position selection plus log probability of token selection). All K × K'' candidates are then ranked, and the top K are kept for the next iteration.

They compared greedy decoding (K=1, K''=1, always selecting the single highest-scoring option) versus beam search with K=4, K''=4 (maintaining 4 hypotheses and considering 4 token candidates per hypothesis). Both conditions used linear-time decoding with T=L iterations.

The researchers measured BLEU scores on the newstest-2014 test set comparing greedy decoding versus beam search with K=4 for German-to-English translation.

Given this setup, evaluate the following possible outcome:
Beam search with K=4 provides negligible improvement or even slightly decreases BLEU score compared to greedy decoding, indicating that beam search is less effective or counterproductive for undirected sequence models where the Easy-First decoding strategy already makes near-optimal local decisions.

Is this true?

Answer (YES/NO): NO